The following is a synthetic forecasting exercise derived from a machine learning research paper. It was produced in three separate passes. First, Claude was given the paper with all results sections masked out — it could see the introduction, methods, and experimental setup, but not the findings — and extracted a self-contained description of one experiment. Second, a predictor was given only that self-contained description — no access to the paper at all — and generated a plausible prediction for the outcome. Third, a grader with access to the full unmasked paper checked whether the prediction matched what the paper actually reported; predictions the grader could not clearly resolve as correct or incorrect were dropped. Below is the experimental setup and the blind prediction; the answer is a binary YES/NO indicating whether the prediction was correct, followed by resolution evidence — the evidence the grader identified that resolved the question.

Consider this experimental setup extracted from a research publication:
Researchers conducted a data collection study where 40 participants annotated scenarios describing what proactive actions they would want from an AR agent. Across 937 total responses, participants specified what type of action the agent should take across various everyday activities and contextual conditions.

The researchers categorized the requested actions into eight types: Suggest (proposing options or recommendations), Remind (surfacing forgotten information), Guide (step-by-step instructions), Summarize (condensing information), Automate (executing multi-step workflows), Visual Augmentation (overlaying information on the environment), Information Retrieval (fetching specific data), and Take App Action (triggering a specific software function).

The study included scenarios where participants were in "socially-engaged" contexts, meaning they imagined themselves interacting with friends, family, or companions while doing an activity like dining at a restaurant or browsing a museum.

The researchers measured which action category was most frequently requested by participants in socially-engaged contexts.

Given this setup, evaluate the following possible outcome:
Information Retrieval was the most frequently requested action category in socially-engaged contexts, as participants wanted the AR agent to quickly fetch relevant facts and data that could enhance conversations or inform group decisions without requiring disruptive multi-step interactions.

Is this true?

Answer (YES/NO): NO